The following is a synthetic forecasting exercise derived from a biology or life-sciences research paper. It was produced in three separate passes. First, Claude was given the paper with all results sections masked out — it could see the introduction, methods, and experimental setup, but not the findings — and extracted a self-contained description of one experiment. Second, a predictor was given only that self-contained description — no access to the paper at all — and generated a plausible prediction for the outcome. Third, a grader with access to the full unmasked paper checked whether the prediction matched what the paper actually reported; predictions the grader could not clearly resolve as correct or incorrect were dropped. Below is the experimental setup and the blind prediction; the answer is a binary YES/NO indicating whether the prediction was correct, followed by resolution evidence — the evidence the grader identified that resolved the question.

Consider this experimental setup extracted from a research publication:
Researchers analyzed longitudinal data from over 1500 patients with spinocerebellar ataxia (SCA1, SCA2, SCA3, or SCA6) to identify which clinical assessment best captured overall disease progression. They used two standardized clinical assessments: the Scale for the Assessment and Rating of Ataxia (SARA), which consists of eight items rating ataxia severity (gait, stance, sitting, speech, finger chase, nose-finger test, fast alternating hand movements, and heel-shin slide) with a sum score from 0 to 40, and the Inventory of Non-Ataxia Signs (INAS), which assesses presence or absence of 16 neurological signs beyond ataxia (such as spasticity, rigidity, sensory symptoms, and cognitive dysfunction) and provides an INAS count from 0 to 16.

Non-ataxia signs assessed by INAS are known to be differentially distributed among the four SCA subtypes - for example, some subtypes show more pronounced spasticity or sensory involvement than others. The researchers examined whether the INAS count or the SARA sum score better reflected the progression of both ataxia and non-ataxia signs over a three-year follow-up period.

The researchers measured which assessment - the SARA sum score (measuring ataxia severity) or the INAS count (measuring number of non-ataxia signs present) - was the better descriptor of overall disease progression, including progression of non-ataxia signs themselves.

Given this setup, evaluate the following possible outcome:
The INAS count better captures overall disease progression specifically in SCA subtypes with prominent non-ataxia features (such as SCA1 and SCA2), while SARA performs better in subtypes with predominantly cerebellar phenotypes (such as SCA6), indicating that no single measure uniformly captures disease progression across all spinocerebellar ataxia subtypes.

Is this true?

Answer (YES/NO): NO